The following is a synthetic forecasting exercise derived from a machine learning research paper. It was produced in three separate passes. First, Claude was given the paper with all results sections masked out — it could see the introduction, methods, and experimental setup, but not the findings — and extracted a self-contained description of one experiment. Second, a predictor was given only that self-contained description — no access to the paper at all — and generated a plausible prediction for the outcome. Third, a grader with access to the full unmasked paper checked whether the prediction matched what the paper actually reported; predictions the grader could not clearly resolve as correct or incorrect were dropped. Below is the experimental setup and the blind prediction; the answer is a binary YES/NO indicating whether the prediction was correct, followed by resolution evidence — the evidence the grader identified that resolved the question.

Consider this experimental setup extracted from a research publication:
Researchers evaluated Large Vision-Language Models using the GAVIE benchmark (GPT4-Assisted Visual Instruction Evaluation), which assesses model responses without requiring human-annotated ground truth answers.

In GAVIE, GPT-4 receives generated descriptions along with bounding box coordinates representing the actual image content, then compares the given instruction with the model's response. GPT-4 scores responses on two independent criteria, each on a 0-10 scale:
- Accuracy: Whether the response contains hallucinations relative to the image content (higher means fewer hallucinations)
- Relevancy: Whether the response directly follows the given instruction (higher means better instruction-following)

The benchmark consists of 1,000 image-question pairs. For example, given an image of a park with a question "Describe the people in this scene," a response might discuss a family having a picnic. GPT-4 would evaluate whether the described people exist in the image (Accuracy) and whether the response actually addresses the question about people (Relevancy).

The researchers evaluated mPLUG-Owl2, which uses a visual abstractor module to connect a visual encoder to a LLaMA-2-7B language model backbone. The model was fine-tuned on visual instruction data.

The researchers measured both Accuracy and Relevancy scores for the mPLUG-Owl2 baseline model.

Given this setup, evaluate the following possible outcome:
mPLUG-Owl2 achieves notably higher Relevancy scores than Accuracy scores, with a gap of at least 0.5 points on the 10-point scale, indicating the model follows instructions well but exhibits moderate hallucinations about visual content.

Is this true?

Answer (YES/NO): YES